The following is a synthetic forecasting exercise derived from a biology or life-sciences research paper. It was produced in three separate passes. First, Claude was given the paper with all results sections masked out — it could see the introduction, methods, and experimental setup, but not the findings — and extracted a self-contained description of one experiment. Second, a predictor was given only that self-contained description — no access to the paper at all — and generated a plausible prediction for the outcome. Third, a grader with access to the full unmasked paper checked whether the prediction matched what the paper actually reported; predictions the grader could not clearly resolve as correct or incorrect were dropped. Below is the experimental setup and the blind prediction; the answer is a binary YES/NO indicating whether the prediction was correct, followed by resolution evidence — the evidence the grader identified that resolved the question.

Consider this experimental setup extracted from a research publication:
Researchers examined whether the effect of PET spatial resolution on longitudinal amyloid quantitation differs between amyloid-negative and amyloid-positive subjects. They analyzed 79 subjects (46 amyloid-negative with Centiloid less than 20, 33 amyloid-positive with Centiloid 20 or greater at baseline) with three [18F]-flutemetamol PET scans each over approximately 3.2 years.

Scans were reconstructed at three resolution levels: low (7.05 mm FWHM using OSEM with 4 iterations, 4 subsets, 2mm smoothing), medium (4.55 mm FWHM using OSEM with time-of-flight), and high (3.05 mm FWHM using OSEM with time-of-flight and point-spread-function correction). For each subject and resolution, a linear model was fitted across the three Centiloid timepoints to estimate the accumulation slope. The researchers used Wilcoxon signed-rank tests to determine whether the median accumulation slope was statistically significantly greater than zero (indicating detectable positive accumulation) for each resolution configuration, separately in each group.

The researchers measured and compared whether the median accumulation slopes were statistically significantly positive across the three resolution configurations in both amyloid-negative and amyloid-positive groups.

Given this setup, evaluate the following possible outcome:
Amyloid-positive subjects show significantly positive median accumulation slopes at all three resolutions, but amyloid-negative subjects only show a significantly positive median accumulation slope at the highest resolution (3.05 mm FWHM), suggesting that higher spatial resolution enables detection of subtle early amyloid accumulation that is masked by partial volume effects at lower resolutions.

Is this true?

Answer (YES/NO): NO